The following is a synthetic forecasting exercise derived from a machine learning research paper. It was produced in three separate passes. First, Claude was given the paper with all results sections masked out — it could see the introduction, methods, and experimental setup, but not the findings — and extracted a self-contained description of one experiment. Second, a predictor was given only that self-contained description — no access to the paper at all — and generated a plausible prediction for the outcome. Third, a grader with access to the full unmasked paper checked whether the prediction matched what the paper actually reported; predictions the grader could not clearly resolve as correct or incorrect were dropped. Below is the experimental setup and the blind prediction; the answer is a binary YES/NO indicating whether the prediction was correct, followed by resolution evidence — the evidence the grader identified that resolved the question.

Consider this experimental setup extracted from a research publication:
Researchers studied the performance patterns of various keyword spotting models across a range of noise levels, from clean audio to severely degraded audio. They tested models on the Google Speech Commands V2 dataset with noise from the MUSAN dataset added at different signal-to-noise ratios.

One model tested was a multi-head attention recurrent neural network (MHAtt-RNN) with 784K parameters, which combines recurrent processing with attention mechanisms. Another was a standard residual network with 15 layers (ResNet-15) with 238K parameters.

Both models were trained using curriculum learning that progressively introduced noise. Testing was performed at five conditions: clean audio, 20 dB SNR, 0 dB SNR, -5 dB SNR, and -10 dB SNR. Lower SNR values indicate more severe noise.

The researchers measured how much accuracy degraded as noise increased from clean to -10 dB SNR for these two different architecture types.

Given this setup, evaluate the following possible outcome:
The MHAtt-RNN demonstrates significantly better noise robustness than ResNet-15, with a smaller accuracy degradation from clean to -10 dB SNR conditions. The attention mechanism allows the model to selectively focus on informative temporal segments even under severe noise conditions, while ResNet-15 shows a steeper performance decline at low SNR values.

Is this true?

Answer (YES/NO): NO